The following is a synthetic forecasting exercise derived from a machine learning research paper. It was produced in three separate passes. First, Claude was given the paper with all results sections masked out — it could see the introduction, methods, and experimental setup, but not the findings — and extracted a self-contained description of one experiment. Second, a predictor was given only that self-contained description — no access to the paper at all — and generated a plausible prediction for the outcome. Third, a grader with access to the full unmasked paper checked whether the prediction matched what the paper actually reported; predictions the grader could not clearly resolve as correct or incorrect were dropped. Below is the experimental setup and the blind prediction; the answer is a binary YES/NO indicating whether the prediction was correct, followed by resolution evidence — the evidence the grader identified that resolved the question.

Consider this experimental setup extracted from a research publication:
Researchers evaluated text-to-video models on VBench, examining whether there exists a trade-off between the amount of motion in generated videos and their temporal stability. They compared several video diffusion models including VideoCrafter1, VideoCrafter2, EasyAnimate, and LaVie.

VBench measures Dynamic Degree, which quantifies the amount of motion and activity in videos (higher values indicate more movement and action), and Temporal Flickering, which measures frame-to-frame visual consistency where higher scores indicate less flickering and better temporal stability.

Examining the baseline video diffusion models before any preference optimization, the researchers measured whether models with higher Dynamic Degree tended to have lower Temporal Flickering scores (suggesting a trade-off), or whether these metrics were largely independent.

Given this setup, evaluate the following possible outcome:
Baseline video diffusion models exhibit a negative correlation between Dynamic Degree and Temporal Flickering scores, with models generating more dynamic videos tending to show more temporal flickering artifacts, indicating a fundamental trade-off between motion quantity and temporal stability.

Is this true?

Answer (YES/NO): NO